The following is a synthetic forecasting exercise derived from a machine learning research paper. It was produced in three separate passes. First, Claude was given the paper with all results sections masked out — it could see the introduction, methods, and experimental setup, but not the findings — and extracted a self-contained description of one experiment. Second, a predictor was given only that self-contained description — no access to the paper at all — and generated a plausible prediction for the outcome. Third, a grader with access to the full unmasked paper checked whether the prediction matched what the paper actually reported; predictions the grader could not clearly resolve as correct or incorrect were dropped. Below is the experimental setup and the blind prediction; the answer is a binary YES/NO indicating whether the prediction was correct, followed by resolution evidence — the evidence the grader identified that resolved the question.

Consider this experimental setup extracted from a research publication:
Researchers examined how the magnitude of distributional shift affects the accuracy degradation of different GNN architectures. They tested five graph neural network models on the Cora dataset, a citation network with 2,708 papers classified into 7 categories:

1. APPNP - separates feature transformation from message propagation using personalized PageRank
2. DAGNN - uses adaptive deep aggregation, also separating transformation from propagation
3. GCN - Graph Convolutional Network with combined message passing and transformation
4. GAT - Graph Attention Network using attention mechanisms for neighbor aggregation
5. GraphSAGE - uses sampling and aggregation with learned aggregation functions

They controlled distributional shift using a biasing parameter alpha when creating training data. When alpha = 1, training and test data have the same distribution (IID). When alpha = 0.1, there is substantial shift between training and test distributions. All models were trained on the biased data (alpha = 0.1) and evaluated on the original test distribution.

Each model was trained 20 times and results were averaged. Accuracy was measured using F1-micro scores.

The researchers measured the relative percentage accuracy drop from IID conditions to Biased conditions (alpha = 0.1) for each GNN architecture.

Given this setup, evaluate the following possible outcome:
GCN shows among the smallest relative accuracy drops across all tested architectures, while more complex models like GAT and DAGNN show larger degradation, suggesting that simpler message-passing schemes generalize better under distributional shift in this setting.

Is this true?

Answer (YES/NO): NO